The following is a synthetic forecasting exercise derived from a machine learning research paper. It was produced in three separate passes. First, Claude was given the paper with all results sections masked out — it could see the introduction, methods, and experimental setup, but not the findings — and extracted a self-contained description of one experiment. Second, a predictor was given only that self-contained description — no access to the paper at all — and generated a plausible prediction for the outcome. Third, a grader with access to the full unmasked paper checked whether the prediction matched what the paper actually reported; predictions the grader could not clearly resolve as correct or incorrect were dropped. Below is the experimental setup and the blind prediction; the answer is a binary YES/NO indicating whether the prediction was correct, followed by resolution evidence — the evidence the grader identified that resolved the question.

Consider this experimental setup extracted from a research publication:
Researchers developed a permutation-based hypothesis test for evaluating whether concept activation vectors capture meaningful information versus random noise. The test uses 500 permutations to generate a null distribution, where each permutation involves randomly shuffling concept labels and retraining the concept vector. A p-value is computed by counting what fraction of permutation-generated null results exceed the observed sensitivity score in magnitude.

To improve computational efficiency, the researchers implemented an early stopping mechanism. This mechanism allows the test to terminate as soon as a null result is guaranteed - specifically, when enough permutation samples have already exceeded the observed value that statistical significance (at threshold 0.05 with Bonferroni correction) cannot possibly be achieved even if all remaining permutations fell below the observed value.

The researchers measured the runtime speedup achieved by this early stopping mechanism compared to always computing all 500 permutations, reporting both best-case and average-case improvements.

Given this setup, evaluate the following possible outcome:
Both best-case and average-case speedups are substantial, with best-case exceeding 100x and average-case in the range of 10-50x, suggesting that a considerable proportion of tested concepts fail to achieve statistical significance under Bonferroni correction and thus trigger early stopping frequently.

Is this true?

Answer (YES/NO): NO